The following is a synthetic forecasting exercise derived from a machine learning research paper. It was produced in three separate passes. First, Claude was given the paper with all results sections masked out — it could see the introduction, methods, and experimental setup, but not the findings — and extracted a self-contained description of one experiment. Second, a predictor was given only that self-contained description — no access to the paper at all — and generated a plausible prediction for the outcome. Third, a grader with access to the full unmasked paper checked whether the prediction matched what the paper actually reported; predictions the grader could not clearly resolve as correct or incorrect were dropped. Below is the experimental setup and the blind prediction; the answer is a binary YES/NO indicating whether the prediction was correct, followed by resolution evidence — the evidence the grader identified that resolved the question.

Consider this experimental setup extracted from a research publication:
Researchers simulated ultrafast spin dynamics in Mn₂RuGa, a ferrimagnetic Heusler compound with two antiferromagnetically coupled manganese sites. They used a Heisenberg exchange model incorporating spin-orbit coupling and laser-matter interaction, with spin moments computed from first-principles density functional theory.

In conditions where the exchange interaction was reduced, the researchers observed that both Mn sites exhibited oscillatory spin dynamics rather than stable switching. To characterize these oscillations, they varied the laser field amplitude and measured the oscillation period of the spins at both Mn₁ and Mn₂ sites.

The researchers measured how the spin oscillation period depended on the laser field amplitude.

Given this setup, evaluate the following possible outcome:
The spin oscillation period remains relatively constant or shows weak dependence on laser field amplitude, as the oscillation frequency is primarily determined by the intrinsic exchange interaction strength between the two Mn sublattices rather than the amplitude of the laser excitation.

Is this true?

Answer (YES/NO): NO